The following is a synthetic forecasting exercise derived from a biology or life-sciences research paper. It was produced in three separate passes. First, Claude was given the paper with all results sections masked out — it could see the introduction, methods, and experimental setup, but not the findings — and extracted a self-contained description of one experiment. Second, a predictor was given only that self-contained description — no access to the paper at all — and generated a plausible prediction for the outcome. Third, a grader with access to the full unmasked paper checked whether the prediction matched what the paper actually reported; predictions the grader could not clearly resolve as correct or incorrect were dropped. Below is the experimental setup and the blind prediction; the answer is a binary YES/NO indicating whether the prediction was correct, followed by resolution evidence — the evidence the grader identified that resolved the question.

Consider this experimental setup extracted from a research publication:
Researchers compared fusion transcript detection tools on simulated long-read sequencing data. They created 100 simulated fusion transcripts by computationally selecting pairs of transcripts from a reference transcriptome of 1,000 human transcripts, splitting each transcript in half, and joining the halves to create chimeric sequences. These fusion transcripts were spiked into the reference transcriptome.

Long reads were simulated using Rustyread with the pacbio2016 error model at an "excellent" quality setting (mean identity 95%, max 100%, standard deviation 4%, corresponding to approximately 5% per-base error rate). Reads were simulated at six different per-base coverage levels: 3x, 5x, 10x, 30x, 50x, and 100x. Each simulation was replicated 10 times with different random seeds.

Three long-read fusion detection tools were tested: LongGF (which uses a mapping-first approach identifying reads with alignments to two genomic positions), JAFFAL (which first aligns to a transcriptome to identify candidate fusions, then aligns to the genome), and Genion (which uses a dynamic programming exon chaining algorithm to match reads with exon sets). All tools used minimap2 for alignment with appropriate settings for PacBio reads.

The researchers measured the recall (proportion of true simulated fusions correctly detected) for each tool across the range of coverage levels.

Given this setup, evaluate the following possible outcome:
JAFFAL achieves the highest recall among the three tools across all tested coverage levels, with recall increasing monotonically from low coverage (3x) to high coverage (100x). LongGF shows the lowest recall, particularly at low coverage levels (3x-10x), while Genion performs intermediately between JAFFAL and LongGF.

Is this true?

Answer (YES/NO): NO